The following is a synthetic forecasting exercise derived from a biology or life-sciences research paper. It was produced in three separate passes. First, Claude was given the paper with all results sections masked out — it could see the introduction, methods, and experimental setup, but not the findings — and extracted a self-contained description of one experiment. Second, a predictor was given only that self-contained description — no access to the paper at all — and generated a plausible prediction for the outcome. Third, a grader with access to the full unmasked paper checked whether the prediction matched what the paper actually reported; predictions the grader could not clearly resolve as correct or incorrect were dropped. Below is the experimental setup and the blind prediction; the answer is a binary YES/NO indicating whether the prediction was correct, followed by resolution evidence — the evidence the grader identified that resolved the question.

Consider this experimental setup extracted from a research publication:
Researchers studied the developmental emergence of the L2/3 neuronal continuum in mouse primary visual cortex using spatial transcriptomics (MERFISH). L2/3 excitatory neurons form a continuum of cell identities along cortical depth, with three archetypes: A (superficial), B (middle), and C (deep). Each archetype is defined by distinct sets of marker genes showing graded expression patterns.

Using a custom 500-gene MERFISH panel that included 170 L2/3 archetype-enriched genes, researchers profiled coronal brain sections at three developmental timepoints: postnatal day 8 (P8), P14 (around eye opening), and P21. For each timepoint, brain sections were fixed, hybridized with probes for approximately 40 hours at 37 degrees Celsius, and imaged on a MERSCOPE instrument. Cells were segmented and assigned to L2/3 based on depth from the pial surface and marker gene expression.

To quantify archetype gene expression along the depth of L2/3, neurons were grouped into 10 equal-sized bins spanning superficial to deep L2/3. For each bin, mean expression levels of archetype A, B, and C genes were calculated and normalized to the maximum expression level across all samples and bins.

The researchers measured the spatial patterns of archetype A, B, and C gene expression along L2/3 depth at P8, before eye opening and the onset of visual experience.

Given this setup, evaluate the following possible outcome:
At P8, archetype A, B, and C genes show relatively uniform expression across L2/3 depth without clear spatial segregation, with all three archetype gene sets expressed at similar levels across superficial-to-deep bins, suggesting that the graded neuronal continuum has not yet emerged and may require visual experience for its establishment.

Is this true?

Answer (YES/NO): NO